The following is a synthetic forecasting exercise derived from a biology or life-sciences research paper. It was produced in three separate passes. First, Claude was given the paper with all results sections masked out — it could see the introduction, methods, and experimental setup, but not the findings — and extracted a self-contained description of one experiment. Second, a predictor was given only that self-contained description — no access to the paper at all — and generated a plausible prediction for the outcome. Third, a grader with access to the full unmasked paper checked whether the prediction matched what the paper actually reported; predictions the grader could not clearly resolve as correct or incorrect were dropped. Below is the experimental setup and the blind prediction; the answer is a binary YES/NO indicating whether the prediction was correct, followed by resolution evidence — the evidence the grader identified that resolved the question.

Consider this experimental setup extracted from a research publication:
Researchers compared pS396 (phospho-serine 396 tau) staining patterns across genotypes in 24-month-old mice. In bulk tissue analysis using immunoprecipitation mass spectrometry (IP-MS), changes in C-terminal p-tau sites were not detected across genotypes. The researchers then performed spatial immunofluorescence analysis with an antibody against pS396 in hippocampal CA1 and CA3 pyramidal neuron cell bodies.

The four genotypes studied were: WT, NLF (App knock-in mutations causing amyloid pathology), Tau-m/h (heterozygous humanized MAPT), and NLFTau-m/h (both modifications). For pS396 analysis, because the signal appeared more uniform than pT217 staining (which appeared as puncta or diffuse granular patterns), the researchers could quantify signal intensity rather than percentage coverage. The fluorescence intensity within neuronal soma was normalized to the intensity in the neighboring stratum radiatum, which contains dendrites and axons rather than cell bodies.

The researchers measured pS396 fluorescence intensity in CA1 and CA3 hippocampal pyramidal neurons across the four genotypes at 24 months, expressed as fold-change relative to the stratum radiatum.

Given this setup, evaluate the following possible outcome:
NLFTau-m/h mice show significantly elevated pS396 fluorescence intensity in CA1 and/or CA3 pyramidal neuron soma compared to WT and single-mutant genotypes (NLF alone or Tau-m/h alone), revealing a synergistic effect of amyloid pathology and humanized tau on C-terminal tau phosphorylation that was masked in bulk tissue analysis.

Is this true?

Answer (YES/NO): YES